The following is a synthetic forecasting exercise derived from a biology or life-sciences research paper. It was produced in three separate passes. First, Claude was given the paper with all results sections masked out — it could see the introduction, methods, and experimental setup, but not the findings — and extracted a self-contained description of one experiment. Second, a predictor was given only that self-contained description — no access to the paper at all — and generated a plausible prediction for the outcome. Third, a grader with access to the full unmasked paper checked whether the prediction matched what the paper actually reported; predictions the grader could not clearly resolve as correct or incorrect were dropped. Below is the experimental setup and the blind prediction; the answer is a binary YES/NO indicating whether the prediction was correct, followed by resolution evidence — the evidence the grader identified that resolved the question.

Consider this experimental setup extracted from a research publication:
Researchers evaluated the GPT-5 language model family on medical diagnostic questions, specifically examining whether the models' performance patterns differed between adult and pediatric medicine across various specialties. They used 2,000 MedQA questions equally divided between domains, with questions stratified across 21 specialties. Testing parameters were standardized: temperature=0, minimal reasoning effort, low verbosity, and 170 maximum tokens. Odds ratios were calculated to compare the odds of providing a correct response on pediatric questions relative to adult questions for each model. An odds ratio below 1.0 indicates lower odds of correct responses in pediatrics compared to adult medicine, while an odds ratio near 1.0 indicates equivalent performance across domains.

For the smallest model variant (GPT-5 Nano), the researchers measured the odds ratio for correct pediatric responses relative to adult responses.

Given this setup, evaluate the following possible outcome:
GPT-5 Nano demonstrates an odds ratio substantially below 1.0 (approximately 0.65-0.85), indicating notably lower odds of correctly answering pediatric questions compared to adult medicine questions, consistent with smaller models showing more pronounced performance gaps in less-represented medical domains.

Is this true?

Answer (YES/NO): NO